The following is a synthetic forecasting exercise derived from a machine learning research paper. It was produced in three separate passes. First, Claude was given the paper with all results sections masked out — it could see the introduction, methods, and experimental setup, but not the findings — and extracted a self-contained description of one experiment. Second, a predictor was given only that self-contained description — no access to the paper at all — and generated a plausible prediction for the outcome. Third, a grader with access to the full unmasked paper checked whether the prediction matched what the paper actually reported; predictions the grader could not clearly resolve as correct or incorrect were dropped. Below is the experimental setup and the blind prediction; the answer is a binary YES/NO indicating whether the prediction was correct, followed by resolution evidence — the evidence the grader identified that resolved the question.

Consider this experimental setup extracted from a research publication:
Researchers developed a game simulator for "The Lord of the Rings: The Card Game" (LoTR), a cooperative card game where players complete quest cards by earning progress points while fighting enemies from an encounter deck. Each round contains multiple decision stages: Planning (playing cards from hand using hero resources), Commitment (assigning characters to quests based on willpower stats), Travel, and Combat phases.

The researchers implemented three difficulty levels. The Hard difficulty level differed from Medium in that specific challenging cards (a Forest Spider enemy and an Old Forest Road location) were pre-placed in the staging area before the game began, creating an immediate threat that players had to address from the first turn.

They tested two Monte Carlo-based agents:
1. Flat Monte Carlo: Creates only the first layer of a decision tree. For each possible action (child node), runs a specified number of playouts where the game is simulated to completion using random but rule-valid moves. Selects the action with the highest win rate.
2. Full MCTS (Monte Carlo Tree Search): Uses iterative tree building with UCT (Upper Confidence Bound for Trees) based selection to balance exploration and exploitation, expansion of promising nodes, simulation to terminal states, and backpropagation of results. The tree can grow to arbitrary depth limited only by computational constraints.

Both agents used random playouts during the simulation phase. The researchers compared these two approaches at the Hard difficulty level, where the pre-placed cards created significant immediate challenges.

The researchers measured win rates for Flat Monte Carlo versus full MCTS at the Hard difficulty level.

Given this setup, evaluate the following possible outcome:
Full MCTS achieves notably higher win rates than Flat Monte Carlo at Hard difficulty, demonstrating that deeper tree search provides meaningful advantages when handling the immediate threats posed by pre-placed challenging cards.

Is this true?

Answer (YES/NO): YES